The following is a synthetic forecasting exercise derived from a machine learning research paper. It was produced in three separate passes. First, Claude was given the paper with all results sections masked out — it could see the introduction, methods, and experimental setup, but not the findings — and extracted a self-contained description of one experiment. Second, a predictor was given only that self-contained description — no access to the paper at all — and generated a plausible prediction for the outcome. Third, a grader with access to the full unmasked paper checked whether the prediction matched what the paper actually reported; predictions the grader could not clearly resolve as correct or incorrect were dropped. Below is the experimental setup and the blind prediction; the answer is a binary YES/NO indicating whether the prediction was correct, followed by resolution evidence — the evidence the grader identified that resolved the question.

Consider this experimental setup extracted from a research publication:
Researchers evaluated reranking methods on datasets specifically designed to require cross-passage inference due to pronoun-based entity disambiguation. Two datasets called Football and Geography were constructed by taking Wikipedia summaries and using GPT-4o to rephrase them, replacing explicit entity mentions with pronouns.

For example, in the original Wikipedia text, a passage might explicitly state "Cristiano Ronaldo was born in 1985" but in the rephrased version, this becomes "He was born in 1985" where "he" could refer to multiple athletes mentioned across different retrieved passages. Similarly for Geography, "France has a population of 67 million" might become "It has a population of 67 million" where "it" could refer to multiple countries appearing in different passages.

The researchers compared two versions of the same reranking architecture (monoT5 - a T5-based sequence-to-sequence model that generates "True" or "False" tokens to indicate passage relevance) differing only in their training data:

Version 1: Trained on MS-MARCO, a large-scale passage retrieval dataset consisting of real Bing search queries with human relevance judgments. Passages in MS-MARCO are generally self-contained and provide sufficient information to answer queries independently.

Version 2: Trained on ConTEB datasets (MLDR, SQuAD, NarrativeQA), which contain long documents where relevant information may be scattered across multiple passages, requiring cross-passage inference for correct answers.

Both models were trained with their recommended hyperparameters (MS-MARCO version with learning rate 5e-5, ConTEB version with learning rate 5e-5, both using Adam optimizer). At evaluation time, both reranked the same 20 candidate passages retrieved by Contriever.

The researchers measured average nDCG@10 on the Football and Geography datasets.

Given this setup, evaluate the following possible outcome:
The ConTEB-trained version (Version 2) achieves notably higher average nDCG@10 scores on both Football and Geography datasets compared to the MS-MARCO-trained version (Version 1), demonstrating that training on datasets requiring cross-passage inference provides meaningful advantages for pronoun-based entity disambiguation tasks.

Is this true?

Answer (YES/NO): NO